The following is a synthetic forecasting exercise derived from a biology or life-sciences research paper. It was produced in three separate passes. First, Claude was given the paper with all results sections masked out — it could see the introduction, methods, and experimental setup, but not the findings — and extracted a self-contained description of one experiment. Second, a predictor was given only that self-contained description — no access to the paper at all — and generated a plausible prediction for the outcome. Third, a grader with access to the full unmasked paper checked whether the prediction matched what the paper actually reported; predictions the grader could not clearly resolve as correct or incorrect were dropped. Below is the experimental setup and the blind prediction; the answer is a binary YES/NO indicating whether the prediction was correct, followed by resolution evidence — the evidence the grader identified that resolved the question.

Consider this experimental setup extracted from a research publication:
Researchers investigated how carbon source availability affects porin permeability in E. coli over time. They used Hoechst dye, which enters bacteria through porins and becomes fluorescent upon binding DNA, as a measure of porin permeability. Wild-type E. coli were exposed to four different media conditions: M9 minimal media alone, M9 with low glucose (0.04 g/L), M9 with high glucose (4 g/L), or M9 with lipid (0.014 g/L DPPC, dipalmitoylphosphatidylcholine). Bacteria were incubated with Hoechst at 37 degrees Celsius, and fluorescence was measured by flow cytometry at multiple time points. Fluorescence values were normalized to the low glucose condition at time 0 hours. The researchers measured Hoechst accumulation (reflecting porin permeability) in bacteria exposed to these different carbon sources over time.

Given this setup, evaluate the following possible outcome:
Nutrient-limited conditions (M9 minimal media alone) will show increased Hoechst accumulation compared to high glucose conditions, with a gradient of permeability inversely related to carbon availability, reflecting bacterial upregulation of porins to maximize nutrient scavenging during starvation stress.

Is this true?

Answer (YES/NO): NO